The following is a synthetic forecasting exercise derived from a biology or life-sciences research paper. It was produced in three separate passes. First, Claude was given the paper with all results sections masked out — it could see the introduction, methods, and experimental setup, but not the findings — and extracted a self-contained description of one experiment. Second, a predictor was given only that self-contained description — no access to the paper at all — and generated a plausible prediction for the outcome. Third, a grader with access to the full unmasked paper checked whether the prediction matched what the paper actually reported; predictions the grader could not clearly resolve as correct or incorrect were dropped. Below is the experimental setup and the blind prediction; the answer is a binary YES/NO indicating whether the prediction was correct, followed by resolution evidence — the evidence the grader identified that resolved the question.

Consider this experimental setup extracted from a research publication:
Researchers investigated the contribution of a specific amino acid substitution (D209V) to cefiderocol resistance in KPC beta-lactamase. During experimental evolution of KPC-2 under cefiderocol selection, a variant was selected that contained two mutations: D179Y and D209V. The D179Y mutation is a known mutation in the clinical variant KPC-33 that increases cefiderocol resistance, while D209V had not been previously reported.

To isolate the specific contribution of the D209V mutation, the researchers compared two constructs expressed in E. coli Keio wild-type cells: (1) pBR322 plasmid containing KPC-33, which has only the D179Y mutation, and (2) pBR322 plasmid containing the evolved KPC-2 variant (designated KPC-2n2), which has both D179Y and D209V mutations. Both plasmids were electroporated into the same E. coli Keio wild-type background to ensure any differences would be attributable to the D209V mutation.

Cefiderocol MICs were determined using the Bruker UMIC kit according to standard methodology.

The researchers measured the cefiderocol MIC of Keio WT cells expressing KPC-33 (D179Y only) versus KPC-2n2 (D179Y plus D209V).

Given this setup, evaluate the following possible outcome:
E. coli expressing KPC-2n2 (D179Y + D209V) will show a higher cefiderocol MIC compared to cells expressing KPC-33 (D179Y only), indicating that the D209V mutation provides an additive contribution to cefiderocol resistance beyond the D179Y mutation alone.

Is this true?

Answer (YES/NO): NO